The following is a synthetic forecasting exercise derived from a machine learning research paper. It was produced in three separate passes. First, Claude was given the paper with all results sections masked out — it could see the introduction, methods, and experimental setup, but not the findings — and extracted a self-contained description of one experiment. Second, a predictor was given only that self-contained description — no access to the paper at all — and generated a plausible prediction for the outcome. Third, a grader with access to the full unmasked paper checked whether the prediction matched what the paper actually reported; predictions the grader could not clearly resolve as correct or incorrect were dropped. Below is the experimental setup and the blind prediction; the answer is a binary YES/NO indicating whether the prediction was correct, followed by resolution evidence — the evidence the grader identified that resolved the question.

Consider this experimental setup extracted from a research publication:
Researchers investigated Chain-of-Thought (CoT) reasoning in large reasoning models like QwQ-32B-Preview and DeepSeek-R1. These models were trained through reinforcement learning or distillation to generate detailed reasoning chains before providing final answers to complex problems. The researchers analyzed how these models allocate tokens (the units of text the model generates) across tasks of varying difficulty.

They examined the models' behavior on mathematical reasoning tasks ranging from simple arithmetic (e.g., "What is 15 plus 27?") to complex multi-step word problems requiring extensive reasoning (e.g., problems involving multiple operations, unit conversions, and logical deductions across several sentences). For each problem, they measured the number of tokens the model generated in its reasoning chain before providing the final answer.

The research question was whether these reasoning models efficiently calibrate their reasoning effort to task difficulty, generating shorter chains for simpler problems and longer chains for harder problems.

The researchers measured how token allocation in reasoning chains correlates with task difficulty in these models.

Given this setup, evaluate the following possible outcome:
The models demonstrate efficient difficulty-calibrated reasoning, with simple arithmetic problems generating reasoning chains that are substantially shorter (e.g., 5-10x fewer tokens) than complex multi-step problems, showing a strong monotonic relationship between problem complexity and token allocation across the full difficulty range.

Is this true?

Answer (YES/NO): NO